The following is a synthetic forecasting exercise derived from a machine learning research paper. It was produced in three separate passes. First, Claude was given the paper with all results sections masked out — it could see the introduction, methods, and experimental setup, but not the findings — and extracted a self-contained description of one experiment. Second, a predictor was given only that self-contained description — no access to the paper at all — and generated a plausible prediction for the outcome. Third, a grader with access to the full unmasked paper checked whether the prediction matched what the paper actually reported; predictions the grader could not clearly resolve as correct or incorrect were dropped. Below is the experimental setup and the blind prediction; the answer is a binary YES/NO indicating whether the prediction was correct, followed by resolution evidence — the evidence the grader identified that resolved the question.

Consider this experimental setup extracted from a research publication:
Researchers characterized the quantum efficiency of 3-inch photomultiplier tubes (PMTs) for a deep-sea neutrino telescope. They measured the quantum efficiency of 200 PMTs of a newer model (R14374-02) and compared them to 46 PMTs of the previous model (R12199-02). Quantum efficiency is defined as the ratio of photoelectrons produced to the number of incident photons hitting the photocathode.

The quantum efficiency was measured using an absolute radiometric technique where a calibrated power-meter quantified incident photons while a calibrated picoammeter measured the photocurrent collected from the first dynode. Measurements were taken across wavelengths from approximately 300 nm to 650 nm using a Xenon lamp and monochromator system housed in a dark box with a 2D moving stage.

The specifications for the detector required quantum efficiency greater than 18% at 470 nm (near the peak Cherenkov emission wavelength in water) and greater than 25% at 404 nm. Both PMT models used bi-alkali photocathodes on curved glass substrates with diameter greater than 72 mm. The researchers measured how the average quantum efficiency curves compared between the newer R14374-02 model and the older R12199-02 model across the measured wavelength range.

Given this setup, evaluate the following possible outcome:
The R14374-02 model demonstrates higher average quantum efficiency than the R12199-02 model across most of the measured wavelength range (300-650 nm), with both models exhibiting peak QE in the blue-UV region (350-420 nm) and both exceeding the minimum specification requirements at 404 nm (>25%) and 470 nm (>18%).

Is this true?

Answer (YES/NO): NO